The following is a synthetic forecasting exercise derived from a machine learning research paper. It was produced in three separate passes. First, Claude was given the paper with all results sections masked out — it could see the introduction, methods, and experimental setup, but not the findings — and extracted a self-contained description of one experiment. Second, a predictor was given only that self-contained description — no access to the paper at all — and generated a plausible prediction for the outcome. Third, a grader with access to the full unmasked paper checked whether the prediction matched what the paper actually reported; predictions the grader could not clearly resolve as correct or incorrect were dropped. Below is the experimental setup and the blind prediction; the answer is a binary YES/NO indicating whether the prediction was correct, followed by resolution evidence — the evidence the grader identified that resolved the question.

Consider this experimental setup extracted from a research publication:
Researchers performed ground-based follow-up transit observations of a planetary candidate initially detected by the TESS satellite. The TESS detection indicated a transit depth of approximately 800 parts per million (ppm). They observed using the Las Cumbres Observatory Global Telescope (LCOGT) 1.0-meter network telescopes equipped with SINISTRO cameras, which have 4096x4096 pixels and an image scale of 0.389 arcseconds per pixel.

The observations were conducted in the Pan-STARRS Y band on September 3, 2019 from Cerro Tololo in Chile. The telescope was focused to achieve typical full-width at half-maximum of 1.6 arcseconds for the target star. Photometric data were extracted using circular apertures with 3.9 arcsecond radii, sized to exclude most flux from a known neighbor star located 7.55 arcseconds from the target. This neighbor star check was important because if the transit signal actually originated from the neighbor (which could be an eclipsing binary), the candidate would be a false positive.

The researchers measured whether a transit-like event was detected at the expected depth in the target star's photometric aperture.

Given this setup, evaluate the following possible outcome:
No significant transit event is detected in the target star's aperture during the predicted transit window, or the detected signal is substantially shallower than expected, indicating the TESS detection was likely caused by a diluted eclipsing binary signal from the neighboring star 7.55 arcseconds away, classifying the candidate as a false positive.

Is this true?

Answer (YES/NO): NO